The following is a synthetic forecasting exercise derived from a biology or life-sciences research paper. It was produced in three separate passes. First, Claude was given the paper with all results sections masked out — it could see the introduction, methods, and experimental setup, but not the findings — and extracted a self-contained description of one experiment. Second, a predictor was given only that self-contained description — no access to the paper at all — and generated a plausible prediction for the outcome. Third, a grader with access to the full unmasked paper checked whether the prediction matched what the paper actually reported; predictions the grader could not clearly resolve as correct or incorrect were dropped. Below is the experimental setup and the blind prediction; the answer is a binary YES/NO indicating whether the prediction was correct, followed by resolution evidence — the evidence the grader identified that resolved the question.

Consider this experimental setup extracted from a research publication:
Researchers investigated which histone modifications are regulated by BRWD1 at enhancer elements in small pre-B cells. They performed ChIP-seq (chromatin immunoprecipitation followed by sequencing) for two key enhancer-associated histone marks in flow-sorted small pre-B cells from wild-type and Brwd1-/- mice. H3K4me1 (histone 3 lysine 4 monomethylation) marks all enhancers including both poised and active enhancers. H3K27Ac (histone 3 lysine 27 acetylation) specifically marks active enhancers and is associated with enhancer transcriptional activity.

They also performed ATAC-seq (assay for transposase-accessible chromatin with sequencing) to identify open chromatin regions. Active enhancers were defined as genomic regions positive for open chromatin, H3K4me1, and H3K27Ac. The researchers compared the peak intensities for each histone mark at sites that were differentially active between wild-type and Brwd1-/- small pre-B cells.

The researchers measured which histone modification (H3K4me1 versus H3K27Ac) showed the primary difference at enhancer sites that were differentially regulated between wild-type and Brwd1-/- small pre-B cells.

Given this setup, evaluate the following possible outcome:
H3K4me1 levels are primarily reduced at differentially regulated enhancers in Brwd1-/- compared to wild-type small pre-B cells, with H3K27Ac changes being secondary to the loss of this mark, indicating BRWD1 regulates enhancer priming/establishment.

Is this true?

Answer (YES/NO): NO